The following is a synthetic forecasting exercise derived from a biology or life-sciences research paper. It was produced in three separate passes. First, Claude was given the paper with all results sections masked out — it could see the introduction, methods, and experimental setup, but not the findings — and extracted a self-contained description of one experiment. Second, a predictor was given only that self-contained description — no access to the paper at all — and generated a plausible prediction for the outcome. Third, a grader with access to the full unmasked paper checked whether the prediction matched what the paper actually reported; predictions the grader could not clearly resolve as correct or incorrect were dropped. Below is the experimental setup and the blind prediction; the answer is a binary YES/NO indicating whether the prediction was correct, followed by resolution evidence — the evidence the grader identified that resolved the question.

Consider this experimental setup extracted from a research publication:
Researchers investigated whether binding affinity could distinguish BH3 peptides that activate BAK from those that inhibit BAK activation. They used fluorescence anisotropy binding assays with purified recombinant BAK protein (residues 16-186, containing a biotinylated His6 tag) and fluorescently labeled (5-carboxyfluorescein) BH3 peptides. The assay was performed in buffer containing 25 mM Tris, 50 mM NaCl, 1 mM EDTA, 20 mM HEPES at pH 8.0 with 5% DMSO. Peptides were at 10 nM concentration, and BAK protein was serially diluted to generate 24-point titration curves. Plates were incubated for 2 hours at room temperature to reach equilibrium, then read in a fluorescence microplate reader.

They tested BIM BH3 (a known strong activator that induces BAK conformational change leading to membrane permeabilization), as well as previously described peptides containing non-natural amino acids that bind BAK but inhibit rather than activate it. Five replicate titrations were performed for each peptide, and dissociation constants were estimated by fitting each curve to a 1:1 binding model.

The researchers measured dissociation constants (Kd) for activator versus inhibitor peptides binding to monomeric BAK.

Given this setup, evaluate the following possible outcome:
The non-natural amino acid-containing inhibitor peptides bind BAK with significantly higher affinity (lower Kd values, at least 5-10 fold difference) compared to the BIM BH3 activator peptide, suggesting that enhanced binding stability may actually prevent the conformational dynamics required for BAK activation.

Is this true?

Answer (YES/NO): YES